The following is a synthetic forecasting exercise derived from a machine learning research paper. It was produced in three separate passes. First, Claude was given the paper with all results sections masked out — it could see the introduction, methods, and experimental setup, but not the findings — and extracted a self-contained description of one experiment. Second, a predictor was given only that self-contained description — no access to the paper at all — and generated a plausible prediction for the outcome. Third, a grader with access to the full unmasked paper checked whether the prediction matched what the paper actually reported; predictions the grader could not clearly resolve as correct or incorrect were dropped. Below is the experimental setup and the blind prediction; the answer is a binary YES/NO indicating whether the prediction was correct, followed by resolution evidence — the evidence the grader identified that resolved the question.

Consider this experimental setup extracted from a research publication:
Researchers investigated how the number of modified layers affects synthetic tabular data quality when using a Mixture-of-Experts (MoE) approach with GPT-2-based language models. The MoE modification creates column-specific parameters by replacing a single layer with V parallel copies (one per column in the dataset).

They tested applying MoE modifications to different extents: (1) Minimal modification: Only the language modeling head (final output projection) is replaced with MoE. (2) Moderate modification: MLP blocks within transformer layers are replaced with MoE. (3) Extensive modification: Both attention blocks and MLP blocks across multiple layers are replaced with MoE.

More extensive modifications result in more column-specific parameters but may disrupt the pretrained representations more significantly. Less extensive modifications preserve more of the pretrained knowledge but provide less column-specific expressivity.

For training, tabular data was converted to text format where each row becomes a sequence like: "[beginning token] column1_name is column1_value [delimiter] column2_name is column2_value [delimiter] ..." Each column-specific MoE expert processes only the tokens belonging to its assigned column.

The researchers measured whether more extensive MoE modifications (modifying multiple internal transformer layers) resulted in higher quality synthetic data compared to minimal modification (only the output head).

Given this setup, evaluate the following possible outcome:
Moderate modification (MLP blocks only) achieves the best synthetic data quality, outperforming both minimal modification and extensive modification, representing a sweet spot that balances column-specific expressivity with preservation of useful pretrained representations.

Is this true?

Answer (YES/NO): NO